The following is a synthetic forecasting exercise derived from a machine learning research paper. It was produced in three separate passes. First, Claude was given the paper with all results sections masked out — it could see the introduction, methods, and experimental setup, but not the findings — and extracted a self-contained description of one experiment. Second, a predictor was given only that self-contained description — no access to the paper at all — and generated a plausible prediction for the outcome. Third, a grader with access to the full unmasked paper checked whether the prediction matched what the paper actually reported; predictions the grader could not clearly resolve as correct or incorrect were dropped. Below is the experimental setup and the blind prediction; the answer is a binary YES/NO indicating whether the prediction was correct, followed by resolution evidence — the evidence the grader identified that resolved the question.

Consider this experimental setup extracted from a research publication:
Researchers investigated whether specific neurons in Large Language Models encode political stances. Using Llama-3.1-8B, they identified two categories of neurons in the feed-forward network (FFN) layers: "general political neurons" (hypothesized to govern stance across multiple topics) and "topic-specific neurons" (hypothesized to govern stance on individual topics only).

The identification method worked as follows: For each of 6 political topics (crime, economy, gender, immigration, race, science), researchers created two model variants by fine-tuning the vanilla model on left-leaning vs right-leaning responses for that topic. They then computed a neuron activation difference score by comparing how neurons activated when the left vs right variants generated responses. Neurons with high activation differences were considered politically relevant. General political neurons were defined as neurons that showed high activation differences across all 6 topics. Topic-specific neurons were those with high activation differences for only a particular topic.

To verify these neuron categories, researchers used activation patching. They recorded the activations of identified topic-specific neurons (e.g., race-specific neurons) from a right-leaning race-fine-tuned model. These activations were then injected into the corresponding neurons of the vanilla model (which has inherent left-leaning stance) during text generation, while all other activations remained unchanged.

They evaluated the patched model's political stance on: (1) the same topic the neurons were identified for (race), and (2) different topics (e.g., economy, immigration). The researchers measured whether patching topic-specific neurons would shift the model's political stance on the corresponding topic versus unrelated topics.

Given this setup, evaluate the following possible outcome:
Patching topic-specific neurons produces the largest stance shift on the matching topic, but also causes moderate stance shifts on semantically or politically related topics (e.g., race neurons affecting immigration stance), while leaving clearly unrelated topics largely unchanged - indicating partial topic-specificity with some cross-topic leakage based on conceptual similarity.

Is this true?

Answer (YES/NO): NO